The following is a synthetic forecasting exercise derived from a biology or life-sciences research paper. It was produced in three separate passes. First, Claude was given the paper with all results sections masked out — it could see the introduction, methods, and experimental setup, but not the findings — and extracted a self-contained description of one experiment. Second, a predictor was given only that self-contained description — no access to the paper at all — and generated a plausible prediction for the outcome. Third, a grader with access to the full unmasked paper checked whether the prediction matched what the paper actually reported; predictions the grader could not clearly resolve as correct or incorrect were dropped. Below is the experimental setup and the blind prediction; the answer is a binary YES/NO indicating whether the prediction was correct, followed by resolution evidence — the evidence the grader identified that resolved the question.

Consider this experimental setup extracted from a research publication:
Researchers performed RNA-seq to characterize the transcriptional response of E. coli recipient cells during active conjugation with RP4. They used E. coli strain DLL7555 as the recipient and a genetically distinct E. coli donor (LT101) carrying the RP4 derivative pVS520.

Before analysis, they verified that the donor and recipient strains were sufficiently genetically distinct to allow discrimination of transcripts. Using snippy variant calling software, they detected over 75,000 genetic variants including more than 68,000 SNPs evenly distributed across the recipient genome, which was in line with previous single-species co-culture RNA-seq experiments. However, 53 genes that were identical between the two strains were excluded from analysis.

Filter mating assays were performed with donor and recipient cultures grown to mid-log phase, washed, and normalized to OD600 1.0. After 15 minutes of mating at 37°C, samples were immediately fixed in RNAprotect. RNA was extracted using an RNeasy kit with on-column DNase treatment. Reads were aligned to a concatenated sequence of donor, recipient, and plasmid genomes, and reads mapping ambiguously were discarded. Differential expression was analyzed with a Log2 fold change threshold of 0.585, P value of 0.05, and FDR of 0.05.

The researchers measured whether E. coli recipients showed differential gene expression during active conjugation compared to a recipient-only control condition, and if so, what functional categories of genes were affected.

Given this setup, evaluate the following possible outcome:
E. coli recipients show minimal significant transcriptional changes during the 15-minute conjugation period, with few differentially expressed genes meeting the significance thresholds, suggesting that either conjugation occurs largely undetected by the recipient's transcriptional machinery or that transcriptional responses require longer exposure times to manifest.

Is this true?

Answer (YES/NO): NO